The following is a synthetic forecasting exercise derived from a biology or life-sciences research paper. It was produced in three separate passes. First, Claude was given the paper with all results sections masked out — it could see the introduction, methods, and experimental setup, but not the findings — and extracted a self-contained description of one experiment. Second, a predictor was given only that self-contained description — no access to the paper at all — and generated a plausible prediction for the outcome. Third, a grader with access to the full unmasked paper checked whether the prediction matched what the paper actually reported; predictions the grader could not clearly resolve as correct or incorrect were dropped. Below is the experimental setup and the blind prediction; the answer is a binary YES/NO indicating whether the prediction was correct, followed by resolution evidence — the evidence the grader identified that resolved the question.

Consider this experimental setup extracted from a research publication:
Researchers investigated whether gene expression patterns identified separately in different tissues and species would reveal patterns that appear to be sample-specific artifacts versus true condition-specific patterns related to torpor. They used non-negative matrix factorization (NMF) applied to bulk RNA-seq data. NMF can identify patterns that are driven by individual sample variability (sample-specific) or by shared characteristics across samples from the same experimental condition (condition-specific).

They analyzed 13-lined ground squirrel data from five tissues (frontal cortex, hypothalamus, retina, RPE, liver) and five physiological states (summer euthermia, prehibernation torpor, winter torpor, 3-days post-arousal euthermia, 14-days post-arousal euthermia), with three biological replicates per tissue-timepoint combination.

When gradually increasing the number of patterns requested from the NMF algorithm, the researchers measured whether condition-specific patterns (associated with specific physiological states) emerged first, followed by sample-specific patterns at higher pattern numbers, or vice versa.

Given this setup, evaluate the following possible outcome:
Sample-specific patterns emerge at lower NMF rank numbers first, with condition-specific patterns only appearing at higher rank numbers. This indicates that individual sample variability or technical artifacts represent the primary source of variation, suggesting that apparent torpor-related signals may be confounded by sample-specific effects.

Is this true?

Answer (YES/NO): NO